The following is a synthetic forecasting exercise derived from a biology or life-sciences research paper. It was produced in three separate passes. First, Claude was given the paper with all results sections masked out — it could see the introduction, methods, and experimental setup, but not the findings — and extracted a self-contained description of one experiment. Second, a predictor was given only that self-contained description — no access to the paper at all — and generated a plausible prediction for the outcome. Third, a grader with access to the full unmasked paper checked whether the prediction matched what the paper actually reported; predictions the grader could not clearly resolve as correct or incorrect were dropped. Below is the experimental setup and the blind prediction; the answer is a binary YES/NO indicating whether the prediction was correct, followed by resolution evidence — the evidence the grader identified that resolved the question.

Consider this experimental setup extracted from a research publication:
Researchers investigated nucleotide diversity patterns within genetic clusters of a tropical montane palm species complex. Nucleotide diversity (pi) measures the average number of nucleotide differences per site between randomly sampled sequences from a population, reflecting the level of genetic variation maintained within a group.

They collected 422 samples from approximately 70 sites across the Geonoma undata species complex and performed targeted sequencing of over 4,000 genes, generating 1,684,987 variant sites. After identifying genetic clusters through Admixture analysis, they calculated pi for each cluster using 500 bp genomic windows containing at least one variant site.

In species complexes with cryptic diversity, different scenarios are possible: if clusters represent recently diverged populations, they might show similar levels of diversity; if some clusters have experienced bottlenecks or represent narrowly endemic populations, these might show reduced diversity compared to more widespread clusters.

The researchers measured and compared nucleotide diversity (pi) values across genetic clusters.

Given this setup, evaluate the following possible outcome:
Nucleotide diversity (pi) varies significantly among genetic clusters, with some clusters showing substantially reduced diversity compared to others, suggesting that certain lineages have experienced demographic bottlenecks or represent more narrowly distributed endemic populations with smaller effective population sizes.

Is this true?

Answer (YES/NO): YES